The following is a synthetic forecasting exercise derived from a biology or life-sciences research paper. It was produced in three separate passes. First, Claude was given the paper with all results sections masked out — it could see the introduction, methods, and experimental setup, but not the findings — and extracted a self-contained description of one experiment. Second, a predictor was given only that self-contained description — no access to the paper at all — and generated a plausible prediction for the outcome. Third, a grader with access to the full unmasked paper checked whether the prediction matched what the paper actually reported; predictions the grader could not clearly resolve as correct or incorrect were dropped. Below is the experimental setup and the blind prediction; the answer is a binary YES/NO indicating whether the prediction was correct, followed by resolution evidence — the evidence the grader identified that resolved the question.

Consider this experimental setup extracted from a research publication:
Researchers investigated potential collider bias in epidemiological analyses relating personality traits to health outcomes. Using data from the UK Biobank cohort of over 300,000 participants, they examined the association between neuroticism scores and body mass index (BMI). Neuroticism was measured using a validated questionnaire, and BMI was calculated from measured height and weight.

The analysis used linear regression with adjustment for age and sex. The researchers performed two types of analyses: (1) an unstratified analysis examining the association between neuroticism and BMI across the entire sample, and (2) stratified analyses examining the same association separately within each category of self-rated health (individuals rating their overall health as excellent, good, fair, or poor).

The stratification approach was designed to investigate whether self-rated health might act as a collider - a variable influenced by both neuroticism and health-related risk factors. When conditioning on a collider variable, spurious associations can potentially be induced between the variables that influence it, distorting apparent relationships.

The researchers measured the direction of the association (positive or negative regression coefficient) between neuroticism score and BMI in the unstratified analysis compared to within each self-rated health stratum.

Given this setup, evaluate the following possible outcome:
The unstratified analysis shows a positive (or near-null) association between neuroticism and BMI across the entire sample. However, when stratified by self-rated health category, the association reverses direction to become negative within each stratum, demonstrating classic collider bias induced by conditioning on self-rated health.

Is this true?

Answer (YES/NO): YES